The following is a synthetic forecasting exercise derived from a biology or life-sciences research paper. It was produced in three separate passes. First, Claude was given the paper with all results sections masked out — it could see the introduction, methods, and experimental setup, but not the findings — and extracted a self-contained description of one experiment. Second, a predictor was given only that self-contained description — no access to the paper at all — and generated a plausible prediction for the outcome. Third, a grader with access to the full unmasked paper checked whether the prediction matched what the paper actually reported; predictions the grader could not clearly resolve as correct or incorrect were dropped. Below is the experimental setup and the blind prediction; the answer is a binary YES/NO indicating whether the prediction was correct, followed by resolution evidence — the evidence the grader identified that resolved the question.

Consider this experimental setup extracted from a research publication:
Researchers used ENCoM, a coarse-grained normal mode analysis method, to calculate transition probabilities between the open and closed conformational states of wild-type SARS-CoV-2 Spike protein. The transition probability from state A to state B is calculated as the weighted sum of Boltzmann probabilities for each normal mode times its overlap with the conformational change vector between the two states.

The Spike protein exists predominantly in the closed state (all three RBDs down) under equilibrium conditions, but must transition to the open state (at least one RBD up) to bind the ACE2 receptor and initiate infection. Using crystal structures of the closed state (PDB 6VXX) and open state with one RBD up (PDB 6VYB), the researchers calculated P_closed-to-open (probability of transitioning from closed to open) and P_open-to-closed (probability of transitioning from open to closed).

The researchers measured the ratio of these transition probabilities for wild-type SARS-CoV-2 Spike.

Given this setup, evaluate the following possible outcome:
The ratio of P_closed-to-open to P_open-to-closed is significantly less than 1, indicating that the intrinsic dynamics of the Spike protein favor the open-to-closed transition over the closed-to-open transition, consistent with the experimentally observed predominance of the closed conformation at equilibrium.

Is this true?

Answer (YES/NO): YES